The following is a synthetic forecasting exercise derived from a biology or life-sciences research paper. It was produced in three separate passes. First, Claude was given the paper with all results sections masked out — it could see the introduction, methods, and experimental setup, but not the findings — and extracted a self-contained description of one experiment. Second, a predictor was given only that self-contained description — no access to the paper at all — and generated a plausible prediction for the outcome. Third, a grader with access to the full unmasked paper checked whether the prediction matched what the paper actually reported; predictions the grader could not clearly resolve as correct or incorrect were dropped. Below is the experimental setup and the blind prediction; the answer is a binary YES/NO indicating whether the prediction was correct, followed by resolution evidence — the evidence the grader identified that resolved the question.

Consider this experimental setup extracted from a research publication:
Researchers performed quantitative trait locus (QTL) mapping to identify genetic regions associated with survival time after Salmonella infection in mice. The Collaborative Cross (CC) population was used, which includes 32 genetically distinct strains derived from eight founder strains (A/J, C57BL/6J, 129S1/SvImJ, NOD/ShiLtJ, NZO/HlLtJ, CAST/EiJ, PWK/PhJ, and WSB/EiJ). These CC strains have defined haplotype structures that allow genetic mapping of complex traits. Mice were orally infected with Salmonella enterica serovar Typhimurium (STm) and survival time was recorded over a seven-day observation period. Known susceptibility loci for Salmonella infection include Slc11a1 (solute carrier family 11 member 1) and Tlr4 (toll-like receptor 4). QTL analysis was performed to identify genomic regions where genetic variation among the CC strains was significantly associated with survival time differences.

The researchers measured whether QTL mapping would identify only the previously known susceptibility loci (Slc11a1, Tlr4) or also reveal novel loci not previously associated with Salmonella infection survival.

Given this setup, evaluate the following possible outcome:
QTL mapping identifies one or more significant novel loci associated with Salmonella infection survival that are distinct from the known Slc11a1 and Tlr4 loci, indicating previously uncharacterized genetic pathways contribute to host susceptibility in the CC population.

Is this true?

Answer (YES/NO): YES